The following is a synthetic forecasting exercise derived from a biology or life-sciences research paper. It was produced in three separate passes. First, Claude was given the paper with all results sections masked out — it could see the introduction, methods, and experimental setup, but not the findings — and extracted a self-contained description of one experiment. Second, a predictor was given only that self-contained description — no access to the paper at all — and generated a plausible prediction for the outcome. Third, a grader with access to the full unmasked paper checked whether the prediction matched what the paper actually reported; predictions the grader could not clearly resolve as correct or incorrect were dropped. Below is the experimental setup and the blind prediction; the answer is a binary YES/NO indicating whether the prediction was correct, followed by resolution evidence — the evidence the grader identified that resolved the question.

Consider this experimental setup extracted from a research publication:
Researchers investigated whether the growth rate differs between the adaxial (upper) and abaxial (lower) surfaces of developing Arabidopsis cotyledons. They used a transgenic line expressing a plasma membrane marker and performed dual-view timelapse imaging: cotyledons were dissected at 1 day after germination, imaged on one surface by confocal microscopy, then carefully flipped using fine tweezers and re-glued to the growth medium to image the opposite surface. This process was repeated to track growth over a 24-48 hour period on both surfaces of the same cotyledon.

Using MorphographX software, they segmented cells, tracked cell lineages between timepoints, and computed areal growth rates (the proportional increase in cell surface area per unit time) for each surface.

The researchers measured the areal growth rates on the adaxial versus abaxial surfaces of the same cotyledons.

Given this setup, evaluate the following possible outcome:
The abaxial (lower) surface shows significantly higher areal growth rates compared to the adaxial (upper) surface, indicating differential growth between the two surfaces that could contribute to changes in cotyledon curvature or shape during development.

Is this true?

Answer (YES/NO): NO